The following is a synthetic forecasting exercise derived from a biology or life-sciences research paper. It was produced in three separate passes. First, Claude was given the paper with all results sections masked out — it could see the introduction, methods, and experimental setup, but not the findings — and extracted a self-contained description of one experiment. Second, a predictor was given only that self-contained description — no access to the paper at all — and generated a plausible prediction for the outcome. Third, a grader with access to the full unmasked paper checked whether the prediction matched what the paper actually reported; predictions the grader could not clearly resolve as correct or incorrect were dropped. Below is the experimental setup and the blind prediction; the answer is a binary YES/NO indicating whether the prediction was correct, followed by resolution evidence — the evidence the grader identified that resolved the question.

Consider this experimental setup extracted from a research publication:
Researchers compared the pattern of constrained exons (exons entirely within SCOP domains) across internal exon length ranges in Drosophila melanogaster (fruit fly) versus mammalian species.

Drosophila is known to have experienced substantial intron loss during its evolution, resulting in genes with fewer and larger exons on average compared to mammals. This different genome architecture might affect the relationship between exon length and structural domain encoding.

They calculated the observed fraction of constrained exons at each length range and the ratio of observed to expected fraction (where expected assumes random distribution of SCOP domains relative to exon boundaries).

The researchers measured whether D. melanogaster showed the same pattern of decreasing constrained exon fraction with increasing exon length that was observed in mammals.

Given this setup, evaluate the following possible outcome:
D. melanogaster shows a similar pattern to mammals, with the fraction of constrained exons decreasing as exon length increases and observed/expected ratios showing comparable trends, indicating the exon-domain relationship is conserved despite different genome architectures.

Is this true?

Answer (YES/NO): YES